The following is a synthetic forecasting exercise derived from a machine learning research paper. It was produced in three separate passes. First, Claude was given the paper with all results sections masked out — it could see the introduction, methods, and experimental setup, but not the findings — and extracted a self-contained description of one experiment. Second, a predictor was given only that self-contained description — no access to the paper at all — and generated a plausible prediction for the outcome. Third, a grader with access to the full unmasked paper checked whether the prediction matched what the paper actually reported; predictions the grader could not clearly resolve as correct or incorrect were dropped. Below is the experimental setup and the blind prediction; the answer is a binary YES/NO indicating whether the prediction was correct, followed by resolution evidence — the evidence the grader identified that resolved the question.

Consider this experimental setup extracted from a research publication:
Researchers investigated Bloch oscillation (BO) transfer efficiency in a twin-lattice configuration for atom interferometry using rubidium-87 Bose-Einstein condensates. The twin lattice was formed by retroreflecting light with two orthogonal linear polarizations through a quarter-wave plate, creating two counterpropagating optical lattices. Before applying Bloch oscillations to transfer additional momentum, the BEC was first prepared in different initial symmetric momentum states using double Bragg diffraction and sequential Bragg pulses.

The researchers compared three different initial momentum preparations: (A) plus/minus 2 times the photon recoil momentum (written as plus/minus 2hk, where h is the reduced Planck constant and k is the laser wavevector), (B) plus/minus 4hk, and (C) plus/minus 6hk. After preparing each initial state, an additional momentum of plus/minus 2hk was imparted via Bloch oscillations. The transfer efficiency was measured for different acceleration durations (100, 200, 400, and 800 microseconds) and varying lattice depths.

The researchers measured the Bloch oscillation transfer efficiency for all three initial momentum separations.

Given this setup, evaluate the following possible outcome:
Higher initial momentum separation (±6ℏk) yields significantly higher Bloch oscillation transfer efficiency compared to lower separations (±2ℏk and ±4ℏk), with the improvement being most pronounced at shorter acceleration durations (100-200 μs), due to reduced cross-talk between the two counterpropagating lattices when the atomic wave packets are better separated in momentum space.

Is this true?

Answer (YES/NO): NO